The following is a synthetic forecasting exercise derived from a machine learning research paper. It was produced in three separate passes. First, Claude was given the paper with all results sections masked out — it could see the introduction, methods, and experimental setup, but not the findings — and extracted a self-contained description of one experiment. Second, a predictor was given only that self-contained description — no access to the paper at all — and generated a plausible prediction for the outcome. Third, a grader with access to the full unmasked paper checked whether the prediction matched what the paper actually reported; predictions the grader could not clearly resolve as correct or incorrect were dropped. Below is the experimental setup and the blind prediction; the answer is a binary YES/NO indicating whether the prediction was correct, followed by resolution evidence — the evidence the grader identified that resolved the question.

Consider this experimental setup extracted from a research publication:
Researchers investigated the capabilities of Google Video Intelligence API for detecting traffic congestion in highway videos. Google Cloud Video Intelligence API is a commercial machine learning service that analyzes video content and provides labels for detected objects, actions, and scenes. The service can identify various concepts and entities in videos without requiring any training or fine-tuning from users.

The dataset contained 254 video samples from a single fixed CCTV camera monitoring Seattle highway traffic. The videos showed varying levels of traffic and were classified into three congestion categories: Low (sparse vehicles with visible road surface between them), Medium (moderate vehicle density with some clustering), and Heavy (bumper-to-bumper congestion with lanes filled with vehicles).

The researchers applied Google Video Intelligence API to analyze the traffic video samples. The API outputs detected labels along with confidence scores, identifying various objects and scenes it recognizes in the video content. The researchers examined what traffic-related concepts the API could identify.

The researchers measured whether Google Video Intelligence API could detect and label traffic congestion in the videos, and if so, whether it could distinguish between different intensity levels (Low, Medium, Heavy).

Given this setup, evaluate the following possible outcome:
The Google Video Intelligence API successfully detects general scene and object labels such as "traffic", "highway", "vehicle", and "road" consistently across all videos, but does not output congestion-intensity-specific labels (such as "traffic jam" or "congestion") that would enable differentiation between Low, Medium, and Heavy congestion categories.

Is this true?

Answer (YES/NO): NO